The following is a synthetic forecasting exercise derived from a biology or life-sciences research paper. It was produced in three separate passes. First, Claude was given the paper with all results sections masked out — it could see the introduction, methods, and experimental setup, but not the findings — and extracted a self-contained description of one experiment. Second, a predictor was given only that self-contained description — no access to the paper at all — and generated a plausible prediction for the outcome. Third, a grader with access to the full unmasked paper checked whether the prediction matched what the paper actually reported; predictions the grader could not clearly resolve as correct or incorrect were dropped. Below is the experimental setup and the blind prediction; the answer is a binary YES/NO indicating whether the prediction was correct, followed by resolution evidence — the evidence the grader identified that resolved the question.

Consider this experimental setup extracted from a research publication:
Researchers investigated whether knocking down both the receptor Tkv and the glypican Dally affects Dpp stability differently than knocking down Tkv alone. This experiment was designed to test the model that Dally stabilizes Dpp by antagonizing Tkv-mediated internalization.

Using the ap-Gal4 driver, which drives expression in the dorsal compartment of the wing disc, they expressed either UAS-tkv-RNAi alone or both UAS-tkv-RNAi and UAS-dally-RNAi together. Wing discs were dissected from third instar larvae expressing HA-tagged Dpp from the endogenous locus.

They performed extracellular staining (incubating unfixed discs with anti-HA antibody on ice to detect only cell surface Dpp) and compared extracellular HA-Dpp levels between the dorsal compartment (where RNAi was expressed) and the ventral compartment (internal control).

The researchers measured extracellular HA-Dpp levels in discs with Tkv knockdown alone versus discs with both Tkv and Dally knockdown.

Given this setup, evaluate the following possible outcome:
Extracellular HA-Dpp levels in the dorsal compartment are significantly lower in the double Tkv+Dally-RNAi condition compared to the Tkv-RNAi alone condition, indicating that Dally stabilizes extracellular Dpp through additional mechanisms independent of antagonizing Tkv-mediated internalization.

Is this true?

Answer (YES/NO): NO